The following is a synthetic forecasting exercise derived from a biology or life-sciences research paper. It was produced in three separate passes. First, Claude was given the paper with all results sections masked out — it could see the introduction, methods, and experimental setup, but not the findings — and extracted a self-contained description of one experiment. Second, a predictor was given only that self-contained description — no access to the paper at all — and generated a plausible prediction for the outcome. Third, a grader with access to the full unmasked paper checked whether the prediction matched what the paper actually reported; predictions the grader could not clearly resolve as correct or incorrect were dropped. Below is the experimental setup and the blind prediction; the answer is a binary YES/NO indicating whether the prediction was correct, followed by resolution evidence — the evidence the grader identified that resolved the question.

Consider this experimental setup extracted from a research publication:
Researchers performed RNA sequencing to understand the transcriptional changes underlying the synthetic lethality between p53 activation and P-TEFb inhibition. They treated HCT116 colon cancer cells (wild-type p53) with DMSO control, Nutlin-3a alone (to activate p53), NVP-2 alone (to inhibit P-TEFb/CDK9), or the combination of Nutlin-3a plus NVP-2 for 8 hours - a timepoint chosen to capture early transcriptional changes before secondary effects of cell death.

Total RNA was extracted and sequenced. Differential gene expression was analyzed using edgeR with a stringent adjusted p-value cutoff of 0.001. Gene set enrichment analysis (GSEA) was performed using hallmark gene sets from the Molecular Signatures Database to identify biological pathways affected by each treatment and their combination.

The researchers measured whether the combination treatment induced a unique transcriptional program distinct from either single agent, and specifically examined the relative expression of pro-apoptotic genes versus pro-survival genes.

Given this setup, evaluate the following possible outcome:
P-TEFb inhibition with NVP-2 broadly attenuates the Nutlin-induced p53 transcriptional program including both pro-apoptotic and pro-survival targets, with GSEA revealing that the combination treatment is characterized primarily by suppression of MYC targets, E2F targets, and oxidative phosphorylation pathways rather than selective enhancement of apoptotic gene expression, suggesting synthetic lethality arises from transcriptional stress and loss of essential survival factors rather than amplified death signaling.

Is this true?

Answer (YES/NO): NO